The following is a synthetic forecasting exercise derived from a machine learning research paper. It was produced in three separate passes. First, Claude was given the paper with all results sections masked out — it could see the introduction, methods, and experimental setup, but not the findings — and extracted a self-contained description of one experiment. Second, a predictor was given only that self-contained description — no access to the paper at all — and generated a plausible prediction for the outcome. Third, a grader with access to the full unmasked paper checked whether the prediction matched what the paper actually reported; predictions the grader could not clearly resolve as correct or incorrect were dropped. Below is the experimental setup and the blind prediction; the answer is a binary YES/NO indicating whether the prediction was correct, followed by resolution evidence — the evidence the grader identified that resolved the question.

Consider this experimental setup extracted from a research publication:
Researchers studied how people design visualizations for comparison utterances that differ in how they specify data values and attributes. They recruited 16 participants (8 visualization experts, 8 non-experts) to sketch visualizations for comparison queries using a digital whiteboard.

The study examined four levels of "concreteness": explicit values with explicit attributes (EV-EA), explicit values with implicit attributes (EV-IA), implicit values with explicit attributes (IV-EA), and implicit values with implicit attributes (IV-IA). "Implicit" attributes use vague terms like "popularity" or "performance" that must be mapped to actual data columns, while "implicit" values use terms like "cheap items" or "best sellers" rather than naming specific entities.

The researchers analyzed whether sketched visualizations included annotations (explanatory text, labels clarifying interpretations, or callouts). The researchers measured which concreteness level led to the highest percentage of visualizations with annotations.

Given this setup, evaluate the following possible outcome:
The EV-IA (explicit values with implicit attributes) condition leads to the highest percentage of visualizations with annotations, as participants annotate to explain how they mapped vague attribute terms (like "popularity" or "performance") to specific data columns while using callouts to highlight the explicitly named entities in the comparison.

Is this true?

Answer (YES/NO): NO